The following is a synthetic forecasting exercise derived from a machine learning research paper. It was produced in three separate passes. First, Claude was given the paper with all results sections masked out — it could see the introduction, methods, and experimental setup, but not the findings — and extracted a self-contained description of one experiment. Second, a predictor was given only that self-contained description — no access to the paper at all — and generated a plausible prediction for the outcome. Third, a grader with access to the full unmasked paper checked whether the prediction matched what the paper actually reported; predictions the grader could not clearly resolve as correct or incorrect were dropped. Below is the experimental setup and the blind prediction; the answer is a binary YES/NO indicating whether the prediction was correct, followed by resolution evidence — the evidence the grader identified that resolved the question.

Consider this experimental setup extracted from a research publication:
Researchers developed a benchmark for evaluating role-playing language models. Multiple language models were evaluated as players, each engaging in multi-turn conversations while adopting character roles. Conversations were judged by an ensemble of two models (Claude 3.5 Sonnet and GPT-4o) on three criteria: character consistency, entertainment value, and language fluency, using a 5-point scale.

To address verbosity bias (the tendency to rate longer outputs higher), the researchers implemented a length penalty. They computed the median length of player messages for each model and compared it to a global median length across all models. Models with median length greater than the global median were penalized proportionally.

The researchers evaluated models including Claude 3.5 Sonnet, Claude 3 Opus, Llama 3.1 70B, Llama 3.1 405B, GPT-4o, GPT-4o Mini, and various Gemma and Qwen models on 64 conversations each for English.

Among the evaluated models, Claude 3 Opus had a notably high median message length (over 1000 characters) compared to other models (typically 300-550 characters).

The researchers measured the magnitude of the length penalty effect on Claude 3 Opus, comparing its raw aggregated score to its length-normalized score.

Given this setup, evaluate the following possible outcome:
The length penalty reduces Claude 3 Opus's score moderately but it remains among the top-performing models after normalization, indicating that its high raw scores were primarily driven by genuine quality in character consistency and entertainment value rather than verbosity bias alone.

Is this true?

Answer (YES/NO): NO